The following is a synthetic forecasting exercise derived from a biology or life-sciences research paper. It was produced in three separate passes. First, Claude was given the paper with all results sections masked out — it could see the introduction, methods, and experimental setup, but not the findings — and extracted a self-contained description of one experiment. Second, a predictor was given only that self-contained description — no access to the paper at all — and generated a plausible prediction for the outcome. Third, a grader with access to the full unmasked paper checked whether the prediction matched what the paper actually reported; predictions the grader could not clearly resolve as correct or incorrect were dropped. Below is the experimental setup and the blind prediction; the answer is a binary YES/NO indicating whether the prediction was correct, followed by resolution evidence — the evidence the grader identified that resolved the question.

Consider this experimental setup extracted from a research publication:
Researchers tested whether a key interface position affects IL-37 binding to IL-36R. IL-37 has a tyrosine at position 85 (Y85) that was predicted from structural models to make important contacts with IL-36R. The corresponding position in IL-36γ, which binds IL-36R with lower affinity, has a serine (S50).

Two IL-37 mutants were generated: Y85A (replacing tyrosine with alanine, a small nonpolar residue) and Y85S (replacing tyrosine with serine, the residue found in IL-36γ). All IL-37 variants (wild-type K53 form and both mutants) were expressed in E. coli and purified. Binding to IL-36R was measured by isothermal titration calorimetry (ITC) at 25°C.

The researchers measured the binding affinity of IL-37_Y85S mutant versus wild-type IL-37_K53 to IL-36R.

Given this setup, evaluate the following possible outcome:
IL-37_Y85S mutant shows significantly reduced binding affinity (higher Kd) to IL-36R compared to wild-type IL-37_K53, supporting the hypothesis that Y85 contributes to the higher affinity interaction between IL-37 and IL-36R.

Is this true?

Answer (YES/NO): NO